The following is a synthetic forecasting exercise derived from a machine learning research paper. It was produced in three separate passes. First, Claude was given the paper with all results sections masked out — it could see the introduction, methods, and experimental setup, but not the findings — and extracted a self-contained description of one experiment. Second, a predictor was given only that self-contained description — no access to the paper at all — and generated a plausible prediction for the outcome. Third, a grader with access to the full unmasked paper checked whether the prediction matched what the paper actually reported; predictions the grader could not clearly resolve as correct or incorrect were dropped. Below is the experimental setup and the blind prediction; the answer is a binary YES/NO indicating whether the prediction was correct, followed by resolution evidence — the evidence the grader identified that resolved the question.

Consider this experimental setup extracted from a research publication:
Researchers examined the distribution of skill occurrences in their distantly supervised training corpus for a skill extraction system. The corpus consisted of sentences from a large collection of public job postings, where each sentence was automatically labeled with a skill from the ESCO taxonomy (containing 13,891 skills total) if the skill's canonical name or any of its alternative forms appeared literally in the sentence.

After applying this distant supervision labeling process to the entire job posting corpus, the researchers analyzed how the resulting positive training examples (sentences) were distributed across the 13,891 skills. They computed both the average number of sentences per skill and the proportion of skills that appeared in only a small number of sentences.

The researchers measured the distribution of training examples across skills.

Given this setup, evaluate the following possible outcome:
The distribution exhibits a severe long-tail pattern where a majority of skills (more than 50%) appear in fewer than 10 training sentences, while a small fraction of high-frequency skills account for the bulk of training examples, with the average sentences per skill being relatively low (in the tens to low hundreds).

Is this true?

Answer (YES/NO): NO